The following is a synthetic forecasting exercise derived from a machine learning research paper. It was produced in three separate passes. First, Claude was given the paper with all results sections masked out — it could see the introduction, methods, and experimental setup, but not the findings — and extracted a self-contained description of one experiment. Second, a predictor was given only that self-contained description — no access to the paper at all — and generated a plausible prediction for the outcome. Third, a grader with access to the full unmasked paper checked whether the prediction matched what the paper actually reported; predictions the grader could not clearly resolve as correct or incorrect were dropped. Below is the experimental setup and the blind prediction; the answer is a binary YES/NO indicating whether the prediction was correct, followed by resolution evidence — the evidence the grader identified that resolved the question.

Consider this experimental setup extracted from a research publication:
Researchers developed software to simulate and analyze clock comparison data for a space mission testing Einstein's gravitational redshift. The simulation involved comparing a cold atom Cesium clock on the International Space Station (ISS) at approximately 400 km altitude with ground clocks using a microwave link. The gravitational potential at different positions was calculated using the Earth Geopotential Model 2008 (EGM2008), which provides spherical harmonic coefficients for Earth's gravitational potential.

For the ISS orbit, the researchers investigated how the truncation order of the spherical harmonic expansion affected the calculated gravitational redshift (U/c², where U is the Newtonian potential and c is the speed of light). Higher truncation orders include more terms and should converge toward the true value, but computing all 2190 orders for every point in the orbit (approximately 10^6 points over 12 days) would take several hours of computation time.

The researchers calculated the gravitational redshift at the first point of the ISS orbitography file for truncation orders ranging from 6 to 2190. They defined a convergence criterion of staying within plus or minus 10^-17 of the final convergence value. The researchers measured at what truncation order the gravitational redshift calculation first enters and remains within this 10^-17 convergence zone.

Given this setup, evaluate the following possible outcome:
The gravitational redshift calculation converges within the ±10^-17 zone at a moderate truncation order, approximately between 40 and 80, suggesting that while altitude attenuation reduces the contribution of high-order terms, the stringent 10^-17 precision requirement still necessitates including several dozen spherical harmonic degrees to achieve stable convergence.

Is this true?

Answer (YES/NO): YES